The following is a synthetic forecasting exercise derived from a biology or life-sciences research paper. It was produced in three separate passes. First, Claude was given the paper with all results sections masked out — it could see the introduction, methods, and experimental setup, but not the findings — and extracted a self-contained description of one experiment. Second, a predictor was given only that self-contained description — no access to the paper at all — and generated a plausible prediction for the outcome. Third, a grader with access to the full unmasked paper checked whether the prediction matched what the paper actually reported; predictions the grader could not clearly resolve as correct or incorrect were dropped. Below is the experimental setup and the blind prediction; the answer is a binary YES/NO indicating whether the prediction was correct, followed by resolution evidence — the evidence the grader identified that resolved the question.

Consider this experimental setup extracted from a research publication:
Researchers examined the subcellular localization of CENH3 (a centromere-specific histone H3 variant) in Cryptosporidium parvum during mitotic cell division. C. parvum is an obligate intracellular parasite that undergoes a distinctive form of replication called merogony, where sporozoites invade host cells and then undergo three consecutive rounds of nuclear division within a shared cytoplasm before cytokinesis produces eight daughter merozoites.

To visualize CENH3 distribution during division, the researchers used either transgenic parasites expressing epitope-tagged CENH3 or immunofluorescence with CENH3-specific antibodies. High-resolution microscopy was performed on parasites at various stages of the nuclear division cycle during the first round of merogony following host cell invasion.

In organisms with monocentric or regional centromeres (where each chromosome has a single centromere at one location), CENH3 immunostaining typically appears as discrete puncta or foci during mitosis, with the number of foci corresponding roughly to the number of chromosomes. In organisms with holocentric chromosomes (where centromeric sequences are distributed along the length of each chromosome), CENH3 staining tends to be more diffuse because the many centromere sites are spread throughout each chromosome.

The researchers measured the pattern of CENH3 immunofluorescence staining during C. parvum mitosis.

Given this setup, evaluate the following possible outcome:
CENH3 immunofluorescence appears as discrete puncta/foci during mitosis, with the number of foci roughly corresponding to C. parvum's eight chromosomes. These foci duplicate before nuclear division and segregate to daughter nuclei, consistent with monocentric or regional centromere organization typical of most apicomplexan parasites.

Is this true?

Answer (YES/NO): NO